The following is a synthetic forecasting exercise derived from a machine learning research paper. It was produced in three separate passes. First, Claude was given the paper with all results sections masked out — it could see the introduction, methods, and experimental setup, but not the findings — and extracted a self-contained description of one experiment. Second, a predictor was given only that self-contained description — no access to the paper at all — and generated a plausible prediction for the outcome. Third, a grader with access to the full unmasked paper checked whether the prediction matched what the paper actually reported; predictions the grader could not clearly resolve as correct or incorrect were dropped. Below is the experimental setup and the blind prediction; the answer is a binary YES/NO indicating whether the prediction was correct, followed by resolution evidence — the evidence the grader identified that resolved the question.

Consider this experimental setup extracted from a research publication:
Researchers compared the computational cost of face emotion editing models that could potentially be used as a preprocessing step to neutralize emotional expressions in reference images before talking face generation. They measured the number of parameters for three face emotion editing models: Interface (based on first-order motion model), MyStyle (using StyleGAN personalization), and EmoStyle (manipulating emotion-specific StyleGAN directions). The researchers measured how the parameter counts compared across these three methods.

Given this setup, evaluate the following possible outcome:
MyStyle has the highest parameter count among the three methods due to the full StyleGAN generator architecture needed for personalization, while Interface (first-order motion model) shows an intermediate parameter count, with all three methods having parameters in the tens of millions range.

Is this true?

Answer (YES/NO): NO